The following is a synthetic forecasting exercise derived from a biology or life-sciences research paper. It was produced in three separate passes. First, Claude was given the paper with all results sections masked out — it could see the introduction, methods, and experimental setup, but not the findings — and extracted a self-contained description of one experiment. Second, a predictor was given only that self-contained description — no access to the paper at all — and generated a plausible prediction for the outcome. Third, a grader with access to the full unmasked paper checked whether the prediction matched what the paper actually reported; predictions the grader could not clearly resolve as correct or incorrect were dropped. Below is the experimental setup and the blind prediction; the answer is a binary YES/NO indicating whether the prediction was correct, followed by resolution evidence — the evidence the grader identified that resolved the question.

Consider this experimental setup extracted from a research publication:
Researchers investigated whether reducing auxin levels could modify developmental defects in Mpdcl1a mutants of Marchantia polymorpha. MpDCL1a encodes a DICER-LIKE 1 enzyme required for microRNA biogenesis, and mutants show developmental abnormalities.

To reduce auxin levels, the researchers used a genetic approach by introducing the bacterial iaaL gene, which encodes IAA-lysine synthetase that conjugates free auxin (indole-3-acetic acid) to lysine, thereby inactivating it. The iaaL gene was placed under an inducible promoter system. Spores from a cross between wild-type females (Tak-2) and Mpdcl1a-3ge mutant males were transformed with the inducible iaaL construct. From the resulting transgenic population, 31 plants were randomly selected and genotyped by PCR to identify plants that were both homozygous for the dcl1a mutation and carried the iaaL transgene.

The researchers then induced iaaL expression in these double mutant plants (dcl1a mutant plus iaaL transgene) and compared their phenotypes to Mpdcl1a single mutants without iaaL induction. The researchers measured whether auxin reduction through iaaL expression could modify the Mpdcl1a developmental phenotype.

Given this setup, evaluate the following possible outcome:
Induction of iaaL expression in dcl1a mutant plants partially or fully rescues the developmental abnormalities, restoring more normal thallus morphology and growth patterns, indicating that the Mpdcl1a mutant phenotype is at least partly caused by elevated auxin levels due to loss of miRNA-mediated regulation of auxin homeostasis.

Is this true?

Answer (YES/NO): NO